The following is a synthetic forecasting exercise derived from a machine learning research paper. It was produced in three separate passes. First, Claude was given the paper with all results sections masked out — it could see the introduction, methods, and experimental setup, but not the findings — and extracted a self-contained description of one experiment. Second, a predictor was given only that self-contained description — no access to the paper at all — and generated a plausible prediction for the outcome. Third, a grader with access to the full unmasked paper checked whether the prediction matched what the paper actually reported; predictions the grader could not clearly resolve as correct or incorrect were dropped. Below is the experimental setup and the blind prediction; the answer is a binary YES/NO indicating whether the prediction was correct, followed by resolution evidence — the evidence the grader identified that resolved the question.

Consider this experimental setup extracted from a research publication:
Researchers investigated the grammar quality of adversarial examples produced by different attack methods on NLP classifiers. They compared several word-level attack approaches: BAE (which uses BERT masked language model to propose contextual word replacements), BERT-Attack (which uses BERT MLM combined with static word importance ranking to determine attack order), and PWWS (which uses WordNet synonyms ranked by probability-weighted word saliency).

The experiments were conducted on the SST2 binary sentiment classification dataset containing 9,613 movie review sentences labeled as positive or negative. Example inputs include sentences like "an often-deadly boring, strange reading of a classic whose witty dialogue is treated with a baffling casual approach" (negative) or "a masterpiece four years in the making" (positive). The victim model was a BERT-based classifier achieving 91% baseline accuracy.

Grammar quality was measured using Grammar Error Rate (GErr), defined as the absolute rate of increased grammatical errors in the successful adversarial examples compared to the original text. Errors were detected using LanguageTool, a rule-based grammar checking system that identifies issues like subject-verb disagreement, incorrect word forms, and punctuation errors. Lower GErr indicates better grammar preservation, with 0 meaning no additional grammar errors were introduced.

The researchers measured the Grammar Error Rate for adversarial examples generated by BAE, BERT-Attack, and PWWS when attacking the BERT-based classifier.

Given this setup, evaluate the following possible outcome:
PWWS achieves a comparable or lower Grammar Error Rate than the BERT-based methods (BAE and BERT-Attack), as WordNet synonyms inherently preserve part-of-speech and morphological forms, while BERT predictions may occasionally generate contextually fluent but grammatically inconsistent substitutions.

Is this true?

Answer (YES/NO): NO